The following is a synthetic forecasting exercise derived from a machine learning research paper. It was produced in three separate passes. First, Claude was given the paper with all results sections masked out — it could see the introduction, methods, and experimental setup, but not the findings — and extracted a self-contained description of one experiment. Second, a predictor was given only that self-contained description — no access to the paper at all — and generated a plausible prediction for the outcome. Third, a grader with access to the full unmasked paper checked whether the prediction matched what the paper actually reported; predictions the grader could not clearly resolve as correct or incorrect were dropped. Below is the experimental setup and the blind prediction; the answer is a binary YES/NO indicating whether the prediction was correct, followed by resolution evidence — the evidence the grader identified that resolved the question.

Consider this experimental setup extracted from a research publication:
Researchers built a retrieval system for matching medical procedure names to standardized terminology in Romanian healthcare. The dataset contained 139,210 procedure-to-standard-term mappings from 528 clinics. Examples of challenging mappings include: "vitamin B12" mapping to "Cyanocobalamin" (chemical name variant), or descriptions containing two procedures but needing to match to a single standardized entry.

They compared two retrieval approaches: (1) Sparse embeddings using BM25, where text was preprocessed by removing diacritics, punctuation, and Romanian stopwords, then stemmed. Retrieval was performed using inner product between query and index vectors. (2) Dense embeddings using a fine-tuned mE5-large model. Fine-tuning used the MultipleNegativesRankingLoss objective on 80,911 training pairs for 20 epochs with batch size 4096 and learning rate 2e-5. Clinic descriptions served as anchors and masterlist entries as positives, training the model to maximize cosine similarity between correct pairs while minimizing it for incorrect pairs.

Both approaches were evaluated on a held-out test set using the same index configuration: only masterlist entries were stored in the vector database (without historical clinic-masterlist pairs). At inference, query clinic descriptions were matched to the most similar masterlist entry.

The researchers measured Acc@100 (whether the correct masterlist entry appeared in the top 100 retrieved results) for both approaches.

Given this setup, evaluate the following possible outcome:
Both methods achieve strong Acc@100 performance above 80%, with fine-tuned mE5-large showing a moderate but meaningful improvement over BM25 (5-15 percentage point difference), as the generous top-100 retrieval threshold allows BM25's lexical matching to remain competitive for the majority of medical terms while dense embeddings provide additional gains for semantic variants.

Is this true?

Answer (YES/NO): NO